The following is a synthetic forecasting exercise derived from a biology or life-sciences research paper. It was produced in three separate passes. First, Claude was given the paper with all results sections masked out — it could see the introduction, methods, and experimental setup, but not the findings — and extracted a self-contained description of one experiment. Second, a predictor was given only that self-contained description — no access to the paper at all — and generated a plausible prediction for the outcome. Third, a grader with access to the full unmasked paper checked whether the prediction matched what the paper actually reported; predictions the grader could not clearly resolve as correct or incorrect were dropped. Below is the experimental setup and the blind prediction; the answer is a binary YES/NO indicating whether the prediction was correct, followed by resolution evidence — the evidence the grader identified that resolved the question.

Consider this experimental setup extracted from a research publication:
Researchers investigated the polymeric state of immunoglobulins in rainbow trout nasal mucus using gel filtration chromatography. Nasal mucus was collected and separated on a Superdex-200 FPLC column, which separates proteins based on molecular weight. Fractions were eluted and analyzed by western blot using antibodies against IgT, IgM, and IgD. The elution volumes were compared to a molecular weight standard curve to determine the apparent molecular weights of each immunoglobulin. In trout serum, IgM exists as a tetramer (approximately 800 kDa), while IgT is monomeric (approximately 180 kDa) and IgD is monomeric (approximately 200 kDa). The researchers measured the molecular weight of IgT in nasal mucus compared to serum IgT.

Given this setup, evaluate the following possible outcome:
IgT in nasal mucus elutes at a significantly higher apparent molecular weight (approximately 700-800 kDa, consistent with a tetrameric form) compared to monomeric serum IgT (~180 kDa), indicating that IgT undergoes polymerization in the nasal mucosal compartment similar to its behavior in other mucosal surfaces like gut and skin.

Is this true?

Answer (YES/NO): NO